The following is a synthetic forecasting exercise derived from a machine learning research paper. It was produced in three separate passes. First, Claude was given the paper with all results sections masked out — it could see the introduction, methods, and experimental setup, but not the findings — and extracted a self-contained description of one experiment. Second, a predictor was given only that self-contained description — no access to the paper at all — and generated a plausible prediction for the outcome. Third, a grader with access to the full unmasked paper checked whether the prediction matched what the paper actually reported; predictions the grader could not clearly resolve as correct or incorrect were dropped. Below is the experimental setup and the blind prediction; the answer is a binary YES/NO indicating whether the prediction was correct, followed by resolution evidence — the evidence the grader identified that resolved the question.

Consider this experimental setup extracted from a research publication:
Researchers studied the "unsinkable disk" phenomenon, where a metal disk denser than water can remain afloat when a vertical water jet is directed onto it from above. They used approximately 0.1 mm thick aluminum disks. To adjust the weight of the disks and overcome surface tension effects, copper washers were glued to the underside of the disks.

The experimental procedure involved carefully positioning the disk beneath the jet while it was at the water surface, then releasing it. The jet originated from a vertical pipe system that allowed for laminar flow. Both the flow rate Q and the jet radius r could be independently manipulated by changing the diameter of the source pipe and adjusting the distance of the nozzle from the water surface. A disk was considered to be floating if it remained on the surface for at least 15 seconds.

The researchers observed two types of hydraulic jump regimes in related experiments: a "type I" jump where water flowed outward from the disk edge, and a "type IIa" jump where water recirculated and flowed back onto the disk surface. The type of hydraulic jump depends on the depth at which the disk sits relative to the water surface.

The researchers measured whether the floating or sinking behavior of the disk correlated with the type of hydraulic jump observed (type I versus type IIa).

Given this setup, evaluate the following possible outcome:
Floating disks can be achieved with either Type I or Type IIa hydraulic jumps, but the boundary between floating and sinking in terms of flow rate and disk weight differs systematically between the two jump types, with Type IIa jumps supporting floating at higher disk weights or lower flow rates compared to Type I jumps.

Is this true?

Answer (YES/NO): NO